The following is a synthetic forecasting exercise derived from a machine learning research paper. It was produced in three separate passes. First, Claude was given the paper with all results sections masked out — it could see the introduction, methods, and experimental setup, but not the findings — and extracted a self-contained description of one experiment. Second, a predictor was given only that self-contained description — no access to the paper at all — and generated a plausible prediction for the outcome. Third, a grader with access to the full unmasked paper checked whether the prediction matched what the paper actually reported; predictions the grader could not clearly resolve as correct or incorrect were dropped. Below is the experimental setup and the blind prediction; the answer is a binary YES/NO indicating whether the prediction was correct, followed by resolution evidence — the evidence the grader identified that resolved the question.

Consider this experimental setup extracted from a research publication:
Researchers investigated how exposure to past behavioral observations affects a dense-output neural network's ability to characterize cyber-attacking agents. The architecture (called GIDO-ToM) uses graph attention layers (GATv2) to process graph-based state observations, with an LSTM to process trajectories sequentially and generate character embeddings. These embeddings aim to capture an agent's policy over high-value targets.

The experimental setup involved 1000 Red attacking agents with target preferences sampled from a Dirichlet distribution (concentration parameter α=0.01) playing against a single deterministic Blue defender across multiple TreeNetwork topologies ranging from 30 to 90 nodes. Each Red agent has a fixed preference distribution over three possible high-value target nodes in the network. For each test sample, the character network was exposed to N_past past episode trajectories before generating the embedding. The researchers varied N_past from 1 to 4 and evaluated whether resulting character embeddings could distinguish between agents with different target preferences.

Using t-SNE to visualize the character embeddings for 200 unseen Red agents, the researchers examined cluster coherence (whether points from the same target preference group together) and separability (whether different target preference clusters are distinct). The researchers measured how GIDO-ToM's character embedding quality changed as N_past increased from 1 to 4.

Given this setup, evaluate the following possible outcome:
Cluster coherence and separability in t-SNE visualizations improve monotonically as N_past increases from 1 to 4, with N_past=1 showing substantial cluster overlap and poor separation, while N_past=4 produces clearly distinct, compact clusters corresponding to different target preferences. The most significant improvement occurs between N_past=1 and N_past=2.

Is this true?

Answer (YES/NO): NO